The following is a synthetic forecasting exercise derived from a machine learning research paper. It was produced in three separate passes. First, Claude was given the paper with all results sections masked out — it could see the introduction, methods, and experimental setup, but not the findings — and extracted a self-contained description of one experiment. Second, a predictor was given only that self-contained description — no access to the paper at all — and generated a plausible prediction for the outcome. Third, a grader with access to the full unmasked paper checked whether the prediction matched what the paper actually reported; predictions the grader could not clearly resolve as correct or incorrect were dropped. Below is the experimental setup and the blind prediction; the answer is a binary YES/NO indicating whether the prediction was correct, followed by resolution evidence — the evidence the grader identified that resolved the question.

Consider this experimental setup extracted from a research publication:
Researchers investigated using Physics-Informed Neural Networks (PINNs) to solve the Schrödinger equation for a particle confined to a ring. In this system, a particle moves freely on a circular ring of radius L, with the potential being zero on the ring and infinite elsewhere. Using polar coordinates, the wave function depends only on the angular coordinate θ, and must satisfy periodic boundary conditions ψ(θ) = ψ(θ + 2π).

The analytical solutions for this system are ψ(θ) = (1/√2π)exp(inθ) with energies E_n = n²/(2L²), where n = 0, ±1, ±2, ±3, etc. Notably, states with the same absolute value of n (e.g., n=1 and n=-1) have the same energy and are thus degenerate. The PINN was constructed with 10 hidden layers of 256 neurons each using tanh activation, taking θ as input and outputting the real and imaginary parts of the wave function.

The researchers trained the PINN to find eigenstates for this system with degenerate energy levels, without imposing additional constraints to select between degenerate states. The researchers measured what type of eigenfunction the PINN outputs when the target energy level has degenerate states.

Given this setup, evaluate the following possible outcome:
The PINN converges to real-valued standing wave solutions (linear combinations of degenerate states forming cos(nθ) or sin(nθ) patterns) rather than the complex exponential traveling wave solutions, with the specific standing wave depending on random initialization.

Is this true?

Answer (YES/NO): NO